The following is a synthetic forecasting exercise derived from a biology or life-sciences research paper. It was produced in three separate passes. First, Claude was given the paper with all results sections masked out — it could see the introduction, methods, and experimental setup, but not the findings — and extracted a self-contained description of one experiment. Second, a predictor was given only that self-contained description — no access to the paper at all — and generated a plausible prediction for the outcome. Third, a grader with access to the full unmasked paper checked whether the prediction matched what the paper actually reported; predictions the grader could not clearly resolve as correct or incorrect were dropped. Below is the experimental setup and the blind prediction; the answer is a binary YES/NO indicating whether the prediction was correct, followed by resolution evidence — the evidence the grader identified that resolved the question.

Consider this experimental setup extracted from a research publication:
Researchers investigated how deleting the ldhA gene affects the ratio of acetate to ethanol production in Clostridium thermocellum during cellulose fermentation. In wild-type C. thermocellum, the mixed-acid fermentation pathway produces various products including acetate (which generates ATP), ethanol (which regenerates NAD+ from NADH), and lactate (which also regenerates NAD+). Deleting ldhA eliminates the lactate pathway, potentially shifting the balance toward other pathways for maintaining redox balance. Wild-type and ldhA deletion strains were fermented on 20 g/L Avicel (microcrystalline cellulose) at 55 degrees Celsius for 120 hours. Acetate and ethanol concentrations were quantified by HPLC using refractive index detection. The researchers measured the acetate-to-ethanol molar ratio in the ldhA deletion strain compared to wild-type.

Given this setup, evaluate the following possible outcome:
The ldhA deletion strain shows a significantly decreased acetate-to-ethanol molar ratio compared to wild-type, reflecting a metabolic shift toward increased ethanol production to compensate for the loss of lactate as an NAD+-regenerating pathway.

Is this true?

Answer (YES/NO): NO